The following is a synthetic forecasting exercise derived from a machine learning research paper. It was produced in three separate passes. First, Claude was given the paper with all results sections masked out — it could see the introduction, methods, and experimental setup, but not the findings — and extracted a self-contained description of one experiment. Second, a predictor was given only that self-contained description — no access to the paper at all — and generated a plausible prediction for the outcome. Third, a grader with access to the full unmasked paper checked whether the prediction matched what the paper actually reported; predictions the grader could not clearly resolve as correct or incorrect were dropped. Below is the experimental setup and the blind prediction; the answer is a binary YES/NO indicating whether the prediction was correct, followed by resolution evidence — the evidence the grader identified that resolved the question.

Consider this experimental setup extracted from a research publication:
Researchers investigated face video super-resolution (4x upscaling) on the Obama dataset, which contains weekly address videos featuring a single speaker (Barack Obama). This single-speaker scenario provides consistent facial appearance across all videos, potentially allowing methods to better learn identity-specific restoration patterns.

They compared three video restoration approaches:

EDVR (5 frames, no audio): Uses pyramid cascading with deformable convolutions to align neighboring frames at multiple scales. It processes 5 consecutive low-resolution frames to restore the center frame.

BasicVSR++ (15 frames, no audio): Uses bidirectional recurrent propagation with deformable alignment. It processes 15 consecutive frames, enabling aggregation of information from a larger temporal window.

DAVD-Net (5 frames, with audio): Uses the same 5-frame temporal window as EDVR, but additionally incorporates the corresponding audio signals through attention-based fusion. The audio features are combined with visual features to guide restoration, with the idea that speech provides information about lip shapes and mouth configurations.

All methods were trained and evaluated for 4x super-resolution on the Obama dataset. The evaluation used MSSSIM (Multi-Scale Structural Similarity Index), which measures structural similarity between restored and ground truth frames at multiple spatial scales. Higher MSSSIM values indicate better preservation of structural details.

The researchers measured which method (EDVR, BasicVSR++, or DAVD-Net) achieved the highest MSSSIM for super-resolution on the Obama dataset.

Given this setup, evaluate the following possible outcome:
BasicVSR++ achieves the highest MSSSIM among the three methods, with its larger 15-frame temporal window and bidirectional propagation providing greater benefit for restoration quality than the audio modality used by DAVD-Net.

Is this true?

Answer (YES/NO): YES